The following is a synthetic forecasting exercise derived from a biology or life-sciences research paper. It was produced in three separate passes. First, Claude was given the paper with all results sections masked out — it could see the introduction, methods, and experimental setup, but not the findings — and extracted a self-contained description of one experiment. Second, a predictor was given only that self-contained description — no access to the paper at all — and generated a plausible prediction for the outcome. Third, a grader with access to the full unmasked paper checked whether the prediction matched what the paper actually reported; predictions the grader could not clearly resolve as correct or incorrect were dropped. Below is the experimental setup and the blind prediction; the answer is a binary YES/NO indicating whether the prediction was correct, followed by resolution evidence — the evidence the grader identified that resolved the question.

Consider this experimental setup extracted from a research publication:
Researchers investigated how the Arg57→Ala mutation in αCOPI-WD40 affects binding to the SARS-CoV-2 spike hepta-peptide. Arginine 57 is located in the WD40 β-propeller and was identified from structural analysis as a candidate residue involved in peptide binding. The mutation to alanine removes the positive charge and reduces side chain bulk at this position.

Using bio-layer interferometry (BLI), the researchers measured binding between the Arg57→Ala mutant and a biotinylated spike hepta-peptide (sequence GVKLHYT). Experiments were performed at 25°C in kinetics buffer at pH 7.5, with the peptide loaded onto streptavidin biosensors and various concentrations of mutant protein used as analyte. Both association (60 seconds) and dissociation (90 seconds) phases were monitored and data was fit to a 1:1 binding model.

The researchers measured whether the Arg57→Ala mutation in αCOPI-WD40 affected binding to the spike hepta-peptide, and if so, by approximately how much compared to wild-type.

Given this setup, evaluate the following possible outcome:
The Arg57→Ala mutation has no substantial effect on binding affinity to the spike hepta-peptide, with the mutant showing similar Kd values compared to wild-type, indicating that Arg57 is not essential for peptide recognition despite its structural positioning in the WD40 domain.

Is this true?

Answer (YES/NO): NO